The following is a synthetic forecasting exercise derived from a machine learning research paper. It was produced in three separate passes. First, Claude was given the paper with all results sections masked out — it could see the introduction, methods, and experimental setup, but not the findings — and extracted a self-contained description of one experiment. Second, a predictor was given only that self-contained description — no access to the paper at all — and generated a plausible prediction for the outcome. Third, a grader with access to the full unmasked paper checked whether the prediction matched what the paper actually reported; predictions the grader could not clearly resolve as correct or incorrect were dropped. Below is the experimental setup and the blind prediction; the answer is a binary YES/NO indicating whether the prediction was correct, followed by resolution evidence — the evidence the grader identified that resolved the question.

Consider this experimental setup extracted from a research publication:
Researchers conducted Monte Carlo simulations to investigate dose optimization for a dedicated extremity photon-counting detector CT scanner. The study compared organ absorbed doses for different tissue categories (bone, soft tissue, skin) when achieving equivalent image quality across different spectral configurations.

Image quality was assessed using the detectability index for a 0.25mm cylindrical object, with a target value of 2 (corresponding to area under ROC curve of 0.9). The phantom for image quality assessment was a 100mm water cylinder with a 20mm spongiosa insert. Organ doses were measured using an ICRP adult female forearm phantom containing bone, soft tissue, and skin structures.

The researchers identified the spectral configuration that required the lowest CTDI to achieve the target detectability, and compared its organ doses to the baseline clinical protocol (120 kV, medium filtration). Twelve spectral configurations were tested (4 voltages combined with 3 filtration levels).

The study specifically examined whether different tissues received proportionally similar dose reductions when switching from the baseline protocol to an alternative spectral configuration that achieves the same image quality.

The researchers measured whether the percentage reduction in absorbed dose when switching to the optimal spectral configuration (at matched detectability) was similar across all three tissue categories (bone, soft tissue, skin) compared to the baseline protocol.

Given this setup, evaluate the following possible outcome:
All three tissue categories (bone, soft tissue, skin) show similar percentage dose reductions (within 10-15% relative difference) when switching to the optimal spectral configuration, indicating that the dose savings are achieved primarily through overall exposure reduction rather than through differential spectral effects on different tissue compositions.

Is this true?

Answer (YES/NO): NO